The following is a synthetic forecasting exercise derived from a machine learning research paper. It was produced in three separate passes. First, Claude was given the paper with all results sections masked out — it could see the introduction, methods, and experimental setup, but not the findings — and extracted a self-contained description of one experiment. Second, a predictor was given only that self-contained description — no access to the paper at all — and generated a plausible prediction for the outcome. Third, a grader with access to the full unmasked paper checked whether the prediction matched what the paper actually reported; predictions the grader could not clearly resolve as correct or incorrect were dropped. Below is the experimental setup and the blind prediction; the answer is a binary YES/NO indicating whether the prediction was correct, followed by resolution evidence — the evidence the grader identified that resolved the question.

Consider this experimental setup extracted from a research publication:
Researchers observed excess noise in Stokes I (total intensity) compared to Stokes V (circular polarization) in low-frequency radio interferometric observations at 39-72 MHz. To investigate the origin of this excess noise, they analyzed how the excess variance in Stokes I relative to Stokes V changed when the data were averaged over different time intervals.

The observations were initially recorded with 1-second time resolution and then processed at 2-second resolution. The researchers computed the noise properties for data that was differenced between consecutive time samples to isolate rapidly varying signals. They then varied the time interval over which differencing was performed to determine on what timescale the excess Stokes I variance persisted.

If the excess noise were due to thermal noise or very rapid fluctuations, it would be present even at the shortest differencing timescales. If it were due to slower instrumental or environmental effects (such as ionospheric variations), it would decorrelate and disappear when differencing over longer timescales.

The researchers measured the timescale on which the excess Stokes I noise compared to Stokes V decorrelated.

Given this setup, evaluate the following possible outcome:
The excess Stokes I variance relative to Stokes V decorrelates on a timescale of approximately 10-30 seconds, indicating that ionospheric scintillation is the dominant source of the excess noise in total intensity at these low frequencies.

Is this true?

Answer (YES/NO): NO